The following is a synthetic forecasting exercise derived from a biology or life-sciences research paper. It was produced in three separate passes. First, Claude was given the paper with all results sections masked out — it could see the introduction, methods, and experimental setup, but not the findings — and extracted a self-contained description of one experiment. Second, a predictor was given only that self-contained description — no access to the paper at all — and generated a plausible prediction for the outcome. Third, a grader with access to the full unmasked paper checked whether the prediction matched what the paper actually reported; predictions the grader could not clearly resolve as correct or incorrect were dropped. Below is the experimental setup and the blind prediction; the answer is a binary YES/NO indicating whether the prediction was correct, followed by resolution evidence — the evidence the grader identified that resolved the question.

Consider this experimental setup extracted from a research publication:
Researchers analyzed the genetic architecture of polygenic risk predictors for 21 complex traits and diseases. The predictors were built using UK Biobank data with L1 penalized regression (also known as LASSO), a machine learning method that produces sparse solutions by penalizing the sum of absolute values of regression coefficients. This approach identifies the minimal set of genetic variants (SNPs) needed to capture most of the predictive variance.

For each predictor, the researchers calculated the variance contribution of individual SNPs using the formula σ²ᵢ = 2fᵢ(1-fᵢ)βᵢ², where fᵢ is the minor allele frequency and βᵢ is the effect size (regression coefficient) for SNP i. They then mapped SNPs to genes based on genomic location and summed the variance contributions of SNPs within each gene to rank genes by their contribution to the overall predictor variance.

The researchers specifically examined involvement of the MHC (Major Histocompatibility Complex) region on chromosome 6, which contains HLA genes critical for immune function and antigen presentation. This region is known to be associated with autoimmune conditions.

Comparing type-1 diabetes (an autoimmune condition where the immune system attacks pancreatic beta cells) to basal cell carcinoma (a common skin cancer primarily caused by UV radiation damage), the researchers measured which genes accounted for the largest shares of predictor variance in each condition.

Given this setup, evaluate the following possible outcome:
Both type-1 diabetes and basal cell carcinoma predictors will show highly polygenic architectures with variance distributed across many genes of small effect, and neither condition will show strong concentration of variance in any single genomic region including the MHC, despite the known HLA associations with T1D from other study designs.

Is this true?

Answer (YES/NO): NO